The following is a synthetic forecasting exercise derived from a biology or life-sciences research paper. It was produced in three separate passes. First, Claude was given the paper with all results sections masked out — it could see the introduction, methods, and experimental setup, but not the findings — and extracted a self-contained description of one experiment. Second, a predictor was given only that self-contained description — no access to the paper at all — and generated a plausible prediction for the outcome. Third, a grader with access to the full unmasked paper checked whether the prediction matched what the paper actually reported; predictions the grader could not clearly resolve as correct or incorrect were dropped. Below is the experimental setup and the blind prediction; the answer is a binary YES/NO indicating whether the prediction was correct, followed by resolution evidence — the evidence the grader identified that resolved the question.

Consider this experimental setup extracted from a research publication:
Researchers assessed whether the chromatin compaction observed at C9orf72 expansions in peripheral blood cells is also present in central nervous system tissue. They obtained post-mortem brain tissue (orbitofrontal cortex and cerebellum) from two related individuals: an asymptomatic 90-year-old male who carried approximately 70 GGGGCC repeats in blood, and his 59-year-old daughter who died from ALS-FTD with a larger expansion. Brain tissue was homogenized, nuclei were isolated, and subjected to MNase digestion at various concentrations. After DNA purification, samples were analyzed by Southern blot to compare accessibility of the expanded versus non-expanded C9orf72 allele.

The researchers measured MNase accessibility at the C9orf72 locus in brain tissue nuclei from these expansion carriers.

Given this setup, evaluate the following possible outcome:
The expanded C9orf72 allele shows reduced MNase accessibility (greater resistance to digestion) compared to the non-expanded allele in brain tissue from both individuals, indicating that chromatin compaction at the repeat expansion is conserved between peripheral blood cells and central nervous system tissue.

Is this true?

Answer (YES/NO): YES